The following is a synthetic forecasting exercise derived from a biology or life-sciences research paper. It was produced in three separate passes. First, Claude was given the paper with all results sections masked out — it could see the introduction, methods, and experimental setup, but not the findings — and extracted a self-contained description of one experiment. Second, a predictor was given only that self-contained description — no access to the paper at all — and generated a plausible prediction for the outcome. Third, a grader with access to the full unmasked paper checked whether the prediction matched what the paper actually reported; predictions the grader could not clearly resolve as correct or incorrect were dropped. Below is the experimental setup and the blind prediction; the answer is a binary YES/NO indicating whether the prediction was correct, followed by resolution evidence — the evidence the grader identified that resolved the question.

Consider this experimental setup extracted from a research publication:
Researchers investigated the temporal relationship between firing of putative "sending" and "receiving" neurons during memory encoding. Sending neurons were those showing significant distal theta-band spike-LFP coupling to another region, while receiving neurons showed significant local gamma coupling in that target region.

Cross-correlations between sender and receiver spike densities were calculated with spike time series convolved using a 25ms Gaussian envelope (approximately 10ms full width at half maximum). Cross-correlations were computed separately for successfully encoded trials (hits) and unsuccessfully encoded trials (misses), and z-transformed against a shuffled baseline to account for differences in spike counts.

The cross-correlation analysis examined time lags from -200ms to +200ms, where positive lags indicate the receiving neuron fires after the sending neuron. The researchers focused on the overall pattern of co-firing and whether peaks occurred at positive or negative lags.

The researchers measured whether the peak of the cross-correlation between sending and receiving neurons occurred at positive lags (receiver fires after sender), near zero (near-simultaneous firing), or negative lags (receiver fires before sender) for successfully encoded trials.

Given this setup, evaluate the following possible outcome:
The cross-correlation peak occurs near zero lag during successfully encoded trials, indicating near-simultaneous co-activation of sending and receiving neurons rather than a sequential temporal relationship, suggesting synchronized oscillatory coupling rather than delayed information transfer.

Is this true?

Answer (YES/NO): NO